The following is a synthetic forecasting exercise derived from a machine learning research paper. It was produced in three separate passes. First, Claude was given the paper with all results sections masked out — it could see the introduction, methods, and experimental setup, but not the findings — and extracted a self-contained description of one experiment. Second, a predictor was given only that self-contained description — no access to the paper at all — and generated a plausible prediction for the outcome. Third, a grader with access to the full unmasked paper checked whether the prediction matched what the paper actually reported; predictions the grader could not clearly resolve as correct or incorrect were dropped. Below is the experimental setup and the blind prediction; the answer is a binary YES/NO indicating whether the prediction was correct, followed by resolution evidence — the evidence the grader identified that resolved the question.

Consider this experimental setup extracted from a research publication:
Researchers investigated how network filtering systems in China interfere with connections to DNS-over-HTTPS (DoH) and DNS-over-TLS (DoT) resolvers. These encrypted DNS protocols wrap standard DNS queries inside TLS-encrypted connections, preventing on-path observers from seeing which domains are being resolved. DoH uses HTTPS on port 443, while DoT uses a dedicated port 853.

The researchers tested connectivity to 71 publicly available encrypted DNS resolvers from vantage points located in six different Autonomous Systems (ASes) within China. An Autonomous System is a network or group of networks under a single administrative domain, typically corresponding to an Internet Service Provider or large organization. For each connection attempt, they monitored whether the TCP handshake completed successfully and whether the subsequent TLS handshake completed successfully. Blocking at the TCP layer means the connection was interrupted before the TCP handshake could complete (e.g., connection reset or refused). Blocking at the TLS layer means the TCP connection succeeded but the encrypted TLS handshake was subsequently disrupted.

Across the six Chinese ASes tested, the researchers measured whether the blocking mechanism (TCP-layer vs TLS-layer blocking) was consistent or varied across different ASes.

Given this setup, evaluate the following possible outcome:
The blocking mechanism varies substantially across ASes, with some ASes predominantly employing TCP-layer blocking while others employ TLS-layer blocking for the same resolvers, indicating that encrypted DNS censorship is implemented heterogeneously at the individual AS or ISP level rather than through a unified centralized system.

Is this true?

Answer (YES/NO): YES